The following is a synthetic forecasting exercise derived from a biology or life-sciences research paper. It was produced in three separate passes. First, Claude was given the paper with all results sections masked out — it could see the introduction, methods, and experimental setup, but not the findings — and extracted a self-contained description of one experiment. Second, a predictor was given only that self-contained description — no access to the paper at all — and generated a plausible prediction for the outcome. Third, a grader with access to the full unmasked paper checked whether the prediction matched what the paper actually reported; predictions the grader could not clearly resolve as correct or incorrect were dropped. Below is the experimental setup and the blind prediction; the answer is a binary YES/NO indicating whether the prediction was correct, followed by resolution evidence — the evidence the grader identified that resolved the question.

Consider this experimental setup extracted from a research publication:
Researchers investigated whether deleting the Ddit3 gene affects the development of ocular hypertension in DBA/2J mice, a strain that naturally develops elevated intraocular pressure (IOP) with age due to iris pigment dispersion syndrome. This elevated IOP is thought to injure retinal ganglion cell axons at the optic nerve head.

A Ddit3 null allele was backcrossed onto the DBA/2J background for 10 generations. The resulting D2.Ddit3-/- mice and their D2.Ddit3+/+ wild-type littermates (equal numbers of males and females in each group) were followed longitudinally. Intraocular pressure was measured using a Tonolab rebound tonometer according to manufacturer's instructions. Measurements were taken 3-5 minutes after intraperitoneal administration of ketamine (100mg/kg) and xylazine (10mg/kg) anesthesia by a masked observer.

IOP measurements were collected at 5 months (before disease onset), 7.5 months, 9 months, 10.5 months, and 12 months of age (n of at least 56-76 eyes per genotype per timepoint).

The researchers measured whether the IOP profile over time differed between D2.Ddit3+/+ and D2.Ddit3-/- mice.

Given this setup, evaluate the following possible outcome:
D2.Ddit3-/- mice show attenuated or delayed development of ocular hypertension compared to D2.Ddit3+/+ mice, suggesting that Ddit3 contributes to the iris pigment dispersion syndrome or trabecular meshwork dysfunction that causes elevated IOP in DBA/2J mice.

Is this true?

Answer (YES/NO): NO